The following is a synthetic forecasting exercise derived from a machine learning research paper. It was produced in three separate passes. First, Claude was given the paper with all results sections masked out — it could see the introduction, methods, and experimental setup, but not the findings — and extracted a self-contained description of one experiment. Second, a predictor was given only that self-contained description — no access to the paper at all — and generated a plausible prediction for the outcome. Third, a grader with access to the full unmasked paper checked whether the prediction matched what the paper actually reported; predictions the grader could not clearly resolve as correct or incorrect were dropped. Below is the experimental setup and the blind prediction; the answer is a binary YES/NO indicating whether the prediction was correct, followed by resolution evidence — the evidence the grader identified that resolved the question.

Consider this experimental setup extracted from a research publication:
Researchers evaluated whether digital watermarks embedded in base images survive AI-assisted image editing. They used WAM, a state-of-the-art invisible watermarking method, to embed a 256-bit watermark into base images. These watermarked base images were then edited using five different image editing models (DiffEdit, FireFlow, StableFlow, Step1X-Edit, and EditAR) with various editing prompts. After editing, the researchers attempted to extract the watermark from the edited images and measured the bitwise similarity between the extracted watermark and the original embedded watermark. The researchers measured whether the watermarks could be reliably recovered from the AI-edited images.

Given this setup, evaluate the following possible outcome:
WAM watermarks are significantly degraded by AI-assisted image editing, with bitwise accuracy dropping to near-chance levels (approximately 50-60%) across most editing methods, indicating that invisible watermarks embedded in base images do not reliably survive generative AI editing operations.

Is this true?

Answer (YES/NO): NO